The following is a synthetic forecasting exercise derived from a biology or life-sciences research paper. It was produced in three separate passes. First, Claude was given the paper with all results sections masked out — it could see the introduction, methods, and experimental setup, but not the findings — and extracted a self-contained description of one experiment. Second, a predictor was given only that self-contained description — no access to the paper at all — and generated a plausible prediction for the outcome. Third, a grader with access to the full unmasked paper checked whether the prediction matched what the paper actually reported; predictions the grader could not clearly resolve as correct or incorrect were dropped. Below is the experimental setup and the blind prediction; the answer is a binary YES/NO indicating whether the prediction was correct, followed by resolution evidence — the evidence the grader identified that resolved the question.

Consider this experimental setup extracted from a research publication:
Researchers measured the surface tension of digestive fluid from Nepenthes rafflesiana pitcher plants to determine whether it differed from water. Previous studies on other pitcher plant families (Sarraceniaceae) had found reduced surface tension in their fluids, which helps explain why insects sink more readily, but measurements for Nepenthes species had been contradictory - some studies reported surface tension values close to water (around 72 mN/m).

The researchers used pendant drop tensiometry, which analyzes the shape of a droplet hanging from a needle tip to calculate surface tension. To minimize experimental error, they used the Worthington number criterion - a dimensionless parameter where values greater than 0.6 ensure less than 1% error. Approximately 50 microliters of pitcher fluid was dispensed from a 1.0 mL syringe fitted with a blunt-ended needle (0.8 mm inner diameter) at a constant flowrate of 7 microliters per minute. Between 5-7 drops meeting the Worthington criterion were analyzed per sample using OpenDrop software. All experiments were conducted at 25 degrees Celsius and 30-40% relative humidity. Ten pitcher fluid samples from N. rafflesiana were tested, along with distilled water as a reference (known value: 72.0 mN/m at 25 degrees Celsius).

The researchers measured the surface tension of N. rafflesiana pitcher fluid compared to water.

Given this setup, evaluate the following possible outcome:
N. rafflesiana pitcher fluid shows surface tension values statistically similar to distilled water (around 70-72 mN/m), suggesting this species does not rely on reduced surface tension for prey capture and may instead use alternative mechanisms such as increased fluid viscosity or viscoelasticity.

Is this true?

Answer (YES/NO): NO